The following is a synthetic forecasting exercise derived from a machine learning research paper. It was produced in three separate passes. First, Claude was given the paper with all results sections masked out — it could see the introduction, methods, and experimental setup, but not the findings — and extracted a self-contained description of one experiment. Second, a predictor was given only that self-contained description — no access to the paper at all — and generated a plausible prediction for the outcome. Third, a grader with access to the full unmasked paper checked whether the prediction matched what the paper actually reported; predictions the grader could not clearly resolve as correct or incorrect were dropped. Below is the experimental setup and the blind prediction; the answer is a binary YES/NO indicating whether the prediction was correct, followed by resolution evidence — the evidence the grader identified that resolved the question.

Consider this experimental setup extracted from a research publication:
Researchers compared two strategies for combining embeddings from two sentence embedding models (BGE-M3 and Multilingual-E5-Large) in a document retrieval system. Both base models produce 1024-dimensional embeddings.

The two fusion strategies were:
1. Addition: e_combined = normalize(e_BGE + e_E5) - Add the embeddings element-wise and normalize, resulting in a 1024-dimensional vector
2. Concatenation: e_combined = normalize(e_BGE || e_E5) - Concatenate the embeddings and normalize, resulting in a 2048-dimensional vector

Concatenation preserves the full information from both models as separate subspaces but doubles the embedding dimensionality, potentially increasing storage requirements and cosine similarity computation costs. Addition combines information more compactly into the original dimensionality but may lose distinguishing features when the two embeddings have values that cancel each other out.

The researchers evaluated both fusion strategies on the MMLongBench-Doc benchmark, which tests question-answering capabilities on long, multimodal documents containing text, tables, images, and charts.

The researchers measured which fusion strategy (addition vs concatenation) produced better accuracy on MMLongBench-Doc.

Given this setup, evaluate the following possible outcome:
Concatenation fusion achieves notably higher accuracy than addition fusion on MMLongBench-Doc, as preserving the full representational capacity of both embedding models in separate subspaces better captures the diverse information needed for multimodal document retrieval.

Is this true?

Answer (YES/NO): YES